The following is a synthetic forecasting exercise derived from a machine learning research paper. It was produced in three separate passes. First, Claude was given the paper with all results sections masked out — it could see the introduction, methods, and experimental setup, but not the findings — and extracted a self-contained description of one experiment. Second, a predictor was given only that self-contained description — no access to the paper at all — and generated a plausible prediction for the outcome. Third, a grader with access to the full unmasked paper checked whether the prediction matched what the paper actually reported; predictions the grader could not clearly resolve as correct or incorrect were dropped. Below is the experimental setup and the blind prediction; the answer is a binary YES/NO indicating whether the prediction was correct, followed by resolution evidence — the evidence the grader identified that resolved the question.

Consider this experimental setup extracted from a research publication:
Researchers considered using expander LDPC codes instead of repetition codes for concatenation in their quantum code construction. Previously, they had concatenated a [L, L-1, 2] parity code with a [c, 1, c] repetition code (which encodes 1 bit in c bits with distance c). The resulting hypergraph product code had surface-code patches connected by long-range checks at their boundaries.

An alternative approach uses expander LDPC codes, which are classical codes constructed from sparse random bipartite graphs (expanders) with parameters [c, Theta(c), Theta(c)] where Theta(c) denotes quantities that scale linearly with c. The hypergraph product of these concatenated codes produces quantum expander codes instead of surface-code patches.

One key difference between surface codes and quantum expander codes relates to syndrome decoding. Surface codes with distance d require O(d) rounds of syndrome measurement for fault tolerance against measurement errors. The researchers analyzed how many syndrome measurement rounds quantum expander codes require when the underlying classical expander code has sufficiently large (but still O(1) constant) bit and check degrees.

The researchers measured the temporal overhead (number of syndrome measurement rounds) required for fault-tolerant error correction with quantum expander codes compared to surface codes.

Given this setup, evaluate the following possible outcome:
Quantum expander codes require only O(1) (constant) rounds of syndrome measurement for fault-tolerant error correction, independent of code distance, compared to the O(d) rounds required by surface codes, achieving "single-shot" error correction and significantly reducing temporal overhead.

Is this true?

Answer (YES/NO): YES